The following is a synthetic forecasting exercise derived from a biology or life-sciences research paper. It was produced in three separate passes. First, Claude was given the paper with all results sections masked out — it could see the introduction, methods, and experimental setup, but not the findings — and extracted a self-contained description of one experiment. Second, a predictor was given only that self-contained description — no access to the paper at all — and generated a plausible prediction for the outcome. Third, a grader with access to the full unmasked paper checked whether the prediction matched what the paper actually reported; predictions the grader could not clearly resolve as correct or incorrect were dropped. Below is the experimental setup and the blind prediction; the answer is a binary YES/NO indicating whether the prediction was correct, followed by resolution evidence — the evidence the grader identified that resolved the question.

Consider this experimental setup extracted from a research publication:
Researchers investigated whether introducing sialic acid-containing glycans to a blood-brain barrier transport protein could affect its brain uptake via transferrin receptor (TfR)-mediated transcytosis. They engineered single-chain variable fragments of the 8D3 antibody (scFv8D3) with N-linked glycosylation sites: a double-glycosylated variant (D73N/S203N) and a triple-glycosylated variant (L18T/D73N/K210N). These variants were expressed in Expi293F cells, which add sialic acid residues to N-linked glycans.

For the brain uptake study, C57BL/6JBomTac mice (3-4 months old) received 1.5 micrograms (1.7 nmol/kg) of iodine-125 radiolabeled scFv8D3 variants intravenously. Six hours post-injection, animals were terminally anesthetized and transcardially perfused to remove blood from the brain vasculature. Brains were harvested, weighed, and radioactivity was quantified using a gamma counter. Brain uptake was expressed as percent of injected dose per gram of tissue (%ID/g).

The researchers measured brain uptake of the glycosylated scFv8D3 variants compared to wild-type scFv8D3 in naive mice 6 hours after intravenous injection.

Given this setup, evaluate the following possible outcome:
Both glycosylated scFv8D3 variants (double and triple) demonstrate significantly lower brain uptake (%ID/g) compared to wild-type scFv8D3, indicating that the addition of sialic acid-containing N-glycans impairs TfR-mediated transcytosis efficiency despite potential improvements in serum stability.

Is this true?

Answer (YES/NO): NO